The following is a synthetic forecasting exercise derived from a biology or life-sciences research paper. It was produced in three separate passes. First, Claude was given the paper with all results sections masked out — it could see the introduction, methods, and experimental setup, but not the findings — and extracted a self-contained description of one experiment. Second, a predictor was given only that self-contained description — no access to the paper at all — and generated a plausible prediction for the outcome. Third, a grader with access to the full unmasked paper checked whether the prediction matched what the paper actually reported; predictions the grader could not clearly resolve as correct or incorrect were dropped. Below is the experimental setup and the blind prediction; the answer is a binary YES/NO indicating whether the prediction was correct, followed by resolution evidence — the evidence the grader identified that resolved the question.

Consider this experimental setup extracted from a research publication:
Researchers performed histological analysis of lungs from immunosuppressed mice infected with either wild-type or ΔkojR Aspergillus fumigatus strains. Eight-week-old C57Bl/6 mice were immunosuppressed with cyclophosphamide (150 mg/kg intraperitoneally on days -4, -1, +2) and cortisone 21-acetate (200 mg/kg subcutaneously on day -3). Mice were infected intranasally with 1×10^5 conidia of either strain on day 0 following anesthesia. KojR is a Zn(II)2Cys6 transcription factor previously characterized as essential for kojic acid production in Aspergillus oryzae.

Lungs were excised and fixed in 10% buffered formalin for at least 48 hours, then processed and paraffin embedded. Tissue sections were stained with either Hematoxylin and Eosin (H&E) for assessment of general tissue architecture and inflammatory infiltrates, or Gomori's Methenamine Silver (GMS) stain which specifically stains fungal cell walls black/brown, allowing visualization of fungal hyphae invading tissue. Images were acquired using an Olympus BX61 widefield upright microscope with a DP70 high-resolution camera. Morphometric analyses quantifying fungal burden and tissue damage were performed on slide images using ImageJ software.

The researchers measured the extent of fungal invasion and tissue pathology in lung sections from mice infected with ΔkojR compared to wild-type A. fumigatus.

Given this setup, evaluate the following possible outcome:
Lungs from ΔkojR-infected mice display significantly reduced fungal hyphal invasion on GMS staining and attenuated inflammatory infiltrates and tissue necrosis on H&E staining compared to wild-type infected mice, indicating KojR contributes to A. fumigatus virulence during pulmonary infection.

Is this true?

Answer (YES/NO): YES